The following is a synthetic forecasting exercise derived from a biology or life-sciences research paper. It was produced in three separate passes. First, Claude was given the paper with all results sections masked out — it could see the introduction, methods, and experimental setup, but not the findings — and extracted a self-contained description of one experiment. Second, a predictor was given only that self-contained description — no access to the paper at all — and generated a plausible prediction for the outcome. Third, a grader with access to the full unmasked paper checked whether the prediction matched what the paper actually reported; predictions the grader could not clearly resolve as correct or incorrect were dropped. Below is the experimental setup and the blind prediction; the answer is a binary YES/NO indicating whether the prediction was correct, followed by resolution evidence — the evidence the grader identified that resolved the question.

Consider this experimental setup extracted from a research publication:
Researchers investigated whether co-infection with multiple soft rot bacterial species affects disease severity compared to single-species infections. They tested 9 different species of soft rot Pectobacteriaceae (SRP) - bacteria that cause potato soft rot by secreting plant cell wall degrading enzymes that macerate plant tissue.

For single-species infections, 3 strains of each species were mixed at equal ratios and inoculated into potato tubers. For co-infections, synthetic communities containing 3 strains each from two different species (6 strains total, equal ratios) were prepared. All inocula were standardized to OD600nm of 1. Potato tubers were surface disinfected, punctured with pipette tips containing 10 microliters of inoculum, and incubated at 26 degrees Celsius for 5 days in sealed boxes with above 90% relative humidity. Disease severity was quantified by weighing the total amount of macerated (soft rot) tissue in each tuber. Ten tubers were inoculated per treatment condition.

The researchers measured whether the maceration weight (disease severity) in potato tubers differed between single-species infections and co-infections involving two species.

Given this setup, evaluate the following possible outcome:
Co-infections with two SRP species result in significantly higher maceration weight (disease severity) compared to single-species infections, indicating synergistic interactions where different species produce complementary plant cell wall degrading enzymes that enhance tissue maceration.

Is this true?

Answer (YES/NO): NO